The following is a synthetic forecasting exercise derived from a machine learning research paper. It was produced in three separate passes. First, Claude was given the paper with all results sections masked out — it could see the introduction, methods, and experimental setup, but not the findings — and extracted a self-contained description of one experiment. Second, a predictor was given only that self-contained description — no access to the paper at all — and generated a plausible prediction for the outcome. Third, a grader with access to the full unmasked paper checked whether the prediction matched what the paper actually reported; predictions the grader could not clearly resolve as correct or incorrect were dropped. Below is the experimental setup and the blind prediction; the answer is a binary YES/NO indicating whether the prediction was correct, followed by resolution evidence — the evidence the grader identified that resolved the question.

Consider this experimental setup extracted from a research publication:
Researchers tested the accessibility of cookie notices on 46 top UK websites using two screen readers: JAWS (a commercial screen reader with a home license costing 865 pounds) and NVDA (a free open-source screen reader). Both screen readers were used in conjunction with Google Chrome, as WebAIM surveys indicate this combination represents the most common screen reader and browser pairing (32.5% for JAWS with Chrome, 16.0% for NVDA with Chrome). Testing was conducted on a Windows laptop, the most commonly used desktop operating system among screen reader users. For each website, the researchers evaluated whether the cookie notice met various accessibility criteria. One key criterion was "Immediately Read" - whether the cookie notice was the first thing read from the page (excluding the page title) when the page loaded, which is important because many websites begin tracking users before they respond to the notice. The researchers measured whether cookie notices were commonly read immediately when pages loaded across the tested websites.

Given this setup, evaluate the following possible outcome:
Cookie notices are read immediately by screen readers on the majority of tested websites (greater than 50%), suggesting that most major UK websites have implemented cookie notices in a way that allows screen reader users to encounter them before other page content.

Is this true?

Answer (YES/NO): YES